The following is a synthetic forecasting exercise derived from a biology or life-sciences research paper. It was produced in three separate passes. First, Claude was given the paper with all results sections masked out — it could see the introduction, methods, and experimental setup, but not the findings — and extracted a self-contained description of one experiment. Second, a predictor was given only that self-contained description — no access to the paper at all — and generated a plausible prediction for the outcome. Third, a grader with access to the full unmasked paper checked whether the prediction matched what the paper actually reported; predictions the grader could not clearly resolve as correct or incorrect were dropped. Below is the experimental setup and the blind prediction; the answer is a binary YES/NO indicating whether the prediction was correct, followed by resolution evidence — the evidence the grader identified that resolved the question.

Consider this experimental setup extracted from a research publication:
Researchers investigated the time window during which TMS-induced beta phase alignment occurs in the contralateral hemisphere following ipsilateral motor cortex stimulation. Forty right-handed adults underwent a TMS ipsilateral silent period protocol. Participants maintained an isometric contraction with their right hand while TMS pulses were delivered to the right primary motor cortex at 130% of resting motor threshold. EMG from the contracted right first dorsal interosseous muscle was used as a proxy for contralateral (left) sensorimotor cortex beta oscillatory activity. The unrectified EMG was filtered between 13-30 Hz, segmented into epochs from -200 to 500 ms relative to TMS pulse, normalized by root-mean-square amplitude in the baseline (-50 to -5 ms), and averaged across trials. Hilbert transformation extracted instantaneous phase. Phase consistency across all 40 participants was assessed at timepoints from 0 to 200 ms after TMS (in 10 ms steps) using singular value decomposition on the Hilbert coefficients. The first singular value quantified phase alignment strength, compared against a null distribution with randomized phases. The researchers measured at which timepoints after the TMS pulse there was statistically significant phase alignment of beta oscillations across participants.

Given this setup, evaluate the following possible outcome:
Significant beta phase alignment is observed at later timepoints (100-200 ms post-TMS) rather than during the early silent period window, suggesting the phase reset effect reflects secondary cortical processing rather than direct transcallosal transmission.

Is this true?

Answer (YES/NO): NO